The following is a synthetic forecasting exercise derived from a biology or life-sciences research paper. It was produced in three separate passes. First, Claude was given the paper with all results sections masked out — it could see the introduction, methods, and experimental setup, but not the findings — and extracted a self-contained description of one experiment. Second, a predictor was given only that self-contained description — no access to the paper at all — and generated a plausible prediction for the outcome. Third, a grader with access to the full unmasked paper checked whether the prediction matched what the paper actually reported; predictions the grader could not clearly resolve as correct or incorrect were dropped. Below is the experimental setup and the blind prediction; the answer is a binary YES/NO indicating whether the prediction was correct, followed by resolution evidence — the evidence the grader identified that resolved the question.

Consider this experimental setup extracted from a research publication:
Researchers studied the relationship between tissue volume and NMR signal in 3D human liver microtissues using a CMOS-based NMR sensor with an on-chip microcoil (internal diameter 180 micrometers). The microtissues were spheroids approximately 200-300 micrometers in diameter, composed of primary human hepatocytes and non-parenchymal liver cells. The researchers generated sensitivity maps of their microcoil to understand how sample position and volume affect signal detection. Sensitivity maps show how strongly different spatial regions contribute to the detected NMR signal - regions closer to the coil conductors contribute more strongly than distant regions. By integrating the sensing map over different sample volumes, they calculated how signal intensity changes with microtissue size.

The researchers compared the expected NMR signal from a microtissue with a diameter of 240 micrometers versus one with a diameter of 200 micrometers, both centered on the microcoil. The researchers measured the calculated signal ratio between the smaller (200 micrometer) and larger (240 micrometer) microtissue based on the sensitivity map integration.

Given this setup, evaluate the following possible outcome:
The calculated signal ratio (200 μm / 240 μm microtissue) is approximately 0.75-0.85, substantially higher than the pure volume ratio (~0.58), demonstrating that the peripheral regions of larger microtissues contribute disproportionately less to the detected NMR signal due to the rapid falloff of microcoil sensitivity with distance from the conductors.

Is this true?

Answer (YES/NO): YES